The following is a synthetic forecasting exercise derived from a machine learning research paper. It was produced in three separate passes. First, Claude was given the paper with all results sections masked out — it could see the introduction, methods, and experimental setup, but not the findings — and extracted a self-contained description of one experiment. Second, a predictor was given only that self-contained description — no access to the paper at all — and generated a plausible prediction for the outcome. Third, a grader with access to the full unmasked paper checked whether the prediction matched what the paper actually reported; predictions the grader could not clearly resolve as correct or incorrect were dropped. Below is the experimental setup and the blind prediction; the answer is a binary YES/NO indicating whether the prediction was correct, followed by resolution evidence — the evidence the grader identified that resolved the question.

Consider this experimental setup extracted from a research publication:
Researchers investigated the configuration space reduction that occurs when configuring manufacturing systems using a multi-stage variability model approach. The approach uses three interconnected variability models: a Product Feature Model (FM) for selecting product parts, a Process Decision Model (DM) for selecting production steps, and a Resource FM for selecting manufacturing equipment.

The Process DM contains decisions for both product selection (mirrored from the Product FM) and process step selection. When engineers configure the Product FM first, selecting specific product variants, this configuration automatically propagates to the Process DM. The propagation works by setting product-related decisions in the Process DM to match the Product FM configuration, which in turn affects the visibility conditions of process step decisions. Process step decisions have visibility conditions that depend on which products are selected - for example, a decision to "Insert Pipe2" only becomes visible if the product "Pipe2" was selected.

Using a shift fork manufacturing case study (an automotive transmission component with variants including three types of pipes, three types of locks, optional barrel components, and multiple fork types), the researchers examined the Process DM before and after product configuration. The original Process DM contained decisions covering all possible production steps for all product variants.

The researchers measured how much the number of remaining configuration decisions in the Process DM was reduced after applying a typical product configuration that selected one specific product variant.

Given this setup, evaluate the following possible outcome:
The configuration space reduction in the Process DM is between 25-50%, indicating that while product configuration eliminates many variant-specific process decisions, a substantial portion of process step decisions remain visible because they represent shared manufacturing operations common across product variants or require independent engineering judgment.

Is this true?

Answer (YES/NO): NO